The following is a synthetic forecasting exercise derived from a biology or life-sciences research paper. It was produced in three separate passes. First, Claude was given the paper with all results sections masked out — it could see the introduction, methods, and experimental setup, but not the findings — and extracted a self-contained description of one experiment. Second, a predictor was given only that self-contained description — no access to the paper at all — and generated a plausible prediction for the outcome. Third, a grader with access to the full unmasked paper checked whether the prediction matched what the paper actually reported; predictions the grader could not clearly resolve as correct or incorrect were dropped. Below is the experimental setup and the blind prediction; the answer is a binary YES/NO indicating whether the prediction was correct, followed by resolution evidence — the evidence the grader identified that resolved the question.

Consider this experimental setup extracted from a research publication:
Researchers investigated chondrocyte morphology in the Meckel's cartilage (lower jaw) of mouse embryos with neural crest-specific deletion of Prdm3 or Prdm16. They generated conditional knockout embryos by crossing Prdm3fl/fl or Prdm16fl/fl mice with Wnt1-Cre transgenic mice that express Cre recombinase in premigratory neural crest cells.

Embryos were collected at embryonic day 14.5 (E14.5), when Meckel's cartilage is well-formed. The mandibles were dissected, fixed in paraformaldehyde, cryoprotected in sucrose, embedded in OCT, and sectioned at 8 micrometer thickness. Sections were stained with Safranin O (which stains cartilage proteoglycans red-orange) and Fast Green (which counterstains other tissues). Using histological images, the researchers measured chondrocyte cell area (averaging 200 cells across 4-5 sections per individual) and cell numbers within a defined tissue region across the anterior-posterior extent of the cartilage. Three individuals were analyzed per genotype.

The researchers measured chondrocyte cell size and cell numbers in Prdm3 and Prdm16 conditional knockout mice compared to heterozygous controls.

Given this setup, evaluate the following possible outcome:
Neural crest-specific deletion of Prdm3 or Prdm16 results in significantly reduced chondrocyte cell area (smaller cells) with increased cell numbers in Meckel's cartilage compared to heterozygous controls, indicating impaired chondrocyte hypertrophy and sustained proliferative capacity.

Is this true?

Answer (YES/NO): NO